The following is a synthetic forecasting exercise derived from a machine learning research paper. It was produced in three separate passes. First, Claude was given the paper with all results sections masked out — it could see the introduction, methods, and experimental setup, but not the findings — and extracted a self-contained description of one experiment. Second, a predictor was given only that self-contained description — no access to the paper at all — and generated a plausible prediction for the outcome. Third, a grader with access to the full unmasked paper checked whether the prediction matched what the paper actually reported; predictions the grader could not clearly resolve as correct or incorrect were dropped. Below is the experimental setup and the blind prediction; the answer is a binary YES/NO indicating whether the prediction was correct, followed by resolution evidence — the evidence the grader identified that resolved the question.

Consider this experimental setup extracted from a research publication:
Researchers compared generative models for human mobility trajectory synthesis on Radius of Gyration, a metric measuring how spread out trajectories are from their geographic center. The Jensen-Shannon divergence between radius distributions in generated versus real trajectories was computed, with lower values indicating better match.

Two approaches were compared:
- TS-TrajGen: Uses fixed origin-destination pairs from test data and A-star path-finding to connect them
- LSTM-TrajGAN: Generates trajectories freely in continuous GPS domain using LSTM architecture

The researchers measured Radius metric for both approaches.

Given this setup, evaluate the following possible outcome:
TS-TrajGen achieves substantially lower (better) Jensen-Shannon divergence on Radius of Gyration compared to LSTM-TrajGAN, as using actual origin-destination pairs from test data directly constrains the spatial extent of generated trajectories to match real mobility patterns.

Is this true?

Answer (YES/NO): YES